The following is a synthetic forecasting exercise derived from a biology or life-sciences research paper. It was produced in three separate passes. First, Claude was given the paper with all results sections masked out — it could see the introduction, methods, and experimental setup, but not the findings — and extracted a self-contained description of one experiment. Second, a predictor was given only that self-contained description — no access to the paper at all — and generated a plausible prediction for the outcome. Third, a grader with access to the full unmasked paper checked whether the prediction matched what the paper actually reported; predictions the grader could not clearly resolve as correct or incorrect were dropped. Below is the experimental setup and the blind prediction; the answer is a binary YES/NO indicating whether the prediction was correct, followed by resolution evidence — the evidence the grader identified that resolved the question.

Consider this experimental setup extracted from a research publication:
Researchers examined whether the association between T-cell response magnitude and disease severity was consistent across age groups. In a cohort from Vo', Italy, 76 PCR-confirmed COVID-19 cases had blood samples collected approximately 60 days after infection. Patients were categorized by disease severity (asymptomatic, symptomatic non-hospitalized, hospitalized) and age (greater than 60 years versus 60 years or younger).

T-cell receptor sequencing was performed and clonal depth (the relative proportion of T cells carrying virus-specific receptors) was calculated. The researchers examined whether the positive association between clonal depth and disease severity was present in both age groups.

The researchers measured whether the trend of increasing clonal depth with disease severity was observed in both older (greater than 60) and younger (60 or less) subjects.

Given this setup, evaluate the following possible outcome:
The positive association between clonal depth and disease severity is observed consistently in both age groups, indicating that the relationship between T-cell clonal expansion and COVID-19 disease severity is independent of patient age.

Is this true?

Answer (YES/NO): YES